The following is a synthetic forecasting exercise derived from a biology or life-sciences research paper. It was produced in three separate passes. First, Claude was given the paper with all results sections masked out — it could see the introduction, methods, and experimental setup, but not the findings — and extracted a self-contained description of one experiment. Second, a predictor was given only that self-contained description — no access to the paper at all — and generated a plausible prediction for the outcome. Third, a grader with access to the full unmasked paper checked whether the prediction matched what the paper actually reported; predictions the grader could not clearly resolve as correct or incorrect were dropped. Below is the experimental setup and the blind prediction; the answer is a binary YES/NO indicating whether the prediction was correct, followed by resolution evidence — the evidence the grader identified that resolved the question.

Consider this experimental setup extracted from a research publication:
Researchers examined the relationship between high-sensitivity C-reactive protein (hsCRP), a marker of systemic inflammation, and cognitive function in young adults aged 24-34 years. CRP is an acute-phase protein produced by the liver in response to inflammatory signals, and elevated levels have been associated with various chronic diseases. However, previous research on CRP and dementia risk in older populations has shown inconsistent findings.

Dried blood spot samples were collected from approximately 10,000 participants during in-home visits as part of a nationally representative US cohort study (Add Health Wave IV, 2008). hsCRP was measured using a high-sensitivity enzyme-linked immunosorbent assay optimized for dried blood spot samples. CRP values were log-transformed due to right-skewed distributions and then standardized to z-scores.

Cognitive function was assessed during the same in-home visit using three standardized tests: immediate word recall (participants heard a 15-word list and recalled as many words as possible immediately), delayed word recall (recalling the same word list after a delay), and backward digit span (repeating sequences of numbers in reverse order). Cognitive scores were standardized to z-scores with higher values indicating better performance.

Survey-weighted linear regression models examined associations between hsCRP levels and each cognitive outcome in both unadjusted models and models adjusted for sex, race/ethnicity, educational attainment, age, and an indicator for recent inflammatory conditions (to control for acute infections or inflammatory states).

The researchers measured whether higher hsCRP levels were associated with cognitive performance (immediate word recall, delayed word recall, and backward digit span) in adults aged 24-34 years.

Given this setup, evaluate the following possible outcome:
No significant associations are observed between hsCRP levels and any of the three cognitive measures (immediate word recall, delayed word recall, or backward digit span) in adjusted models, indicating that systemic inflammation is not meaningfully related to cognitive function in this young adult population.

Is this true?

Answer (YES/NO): NO